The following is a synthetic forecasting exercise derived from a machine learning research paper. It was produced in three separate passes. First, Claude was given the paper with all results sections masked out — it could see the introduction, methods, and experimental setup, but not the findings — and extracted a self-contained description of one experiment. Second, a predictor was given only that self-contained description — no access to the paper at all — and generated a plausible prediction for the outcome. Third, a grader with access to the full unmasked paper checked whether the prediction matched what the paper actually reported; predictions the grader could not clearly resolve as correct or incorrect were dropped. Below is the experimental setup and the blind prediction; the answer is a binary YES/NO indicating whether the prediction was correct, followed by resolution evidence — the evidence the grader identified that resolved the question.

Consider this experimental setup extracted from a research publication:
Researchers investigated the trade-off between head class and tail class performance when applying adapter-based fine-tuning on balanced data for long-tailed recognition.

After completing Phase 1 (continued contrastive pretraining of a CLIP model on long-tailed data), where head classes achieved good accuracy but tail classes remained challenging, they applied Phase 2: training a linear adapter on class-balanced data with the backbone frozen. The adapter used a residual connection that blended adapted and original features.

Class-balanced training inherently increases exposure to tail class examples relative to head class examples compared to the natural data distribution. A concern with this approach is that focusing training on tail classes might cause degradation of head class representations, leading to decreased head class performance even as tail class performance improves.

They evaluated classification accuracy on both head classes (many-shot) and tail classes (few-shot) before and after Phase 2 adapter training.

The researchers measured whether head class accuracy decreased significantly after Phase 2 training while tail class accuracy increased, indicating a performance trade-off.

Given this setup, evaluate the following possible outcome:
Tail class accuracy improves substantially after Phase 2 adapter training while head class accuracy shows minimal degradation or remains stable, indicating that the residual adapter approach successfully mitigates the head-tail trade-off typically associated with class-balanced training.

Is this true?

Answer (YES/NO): YES